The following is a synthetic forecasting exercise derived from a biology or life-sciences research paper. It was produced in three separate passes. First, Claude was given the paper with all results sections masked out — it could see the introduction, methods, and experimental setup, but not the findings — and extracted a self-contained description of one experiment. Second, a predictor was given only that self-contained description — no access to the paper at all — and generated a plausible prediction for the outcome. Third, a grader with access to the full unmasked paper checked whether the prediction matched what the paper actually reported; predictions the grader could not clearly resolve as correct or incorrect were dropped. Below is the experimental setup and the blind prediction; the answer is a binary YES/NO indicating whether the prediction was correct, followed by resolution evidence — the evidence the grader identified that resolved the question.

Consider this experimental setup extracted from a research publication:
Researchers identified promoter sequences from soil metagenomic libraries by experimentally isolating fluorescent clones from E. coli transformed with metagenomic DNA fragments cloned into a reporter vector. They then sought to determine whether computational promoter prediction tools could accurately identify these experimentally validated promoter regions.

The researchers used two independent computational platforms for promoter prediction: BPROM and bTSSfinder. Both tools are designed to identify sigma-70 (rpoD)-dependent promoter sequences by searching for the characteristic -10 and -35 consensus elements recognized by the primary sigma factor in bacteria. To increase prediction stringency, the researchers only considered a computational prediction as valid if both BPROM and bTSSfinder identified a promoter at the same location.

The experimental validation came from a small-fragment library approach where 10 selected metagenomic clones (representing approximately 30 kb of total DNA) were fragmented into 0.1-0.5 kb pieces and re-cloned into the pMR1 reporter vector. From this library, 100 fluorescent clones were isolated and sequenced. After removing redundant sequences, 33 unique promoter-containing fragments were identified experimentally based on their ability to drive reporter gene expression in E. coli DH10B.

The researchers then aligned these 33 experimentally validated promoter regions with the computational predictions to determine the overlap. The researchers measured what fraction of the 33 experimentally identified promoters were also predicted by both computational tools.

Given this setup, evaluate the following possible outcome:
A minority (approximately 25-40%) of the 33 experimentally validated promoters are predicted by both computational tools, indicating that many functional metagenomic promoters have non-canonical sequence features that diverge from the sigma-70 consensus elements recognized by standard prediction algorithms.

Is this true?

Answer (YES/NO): NO